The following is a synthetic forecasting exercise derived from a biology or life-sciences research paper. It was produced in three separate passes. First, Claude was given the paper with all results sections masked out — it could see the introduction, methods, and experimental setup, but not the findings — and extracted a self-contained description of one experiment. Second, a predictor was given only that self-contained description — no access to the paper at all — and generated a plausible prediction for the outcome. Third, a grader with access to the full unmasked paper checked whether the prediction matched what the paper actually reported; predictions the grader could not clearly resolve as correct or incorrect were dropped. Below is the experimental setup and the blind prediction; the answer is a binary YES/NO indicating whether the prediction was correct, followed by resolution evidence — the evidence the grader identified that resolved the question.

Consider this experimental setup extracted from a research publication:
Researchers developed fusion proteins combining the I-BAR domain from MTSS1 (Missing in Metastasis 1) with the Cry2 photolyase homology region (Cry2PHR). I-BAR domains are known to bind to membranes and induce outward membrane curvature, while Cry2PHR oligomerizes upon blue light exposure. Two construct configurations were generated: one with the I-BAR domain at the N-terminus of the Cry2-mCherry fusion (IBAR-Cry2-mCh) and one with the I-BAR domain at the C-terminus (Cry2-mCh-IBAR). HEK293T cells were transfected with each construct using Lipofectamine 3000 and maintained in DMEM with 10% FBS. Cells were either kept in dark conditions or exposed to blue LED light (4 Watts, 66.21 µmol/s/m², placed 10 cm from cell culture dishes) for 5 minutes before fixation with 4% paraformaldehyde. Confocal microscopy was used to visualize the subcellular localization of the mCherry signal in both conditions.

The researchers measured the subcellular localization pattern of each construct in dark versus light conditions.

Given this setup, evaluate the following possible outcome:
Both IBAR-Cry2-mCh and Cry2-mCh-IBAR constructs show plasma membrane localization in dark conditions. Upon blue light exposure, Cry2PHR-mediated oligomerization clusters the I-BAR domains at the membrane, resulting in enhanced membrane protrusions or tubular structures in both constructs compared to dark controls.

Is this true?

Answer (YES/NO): NO